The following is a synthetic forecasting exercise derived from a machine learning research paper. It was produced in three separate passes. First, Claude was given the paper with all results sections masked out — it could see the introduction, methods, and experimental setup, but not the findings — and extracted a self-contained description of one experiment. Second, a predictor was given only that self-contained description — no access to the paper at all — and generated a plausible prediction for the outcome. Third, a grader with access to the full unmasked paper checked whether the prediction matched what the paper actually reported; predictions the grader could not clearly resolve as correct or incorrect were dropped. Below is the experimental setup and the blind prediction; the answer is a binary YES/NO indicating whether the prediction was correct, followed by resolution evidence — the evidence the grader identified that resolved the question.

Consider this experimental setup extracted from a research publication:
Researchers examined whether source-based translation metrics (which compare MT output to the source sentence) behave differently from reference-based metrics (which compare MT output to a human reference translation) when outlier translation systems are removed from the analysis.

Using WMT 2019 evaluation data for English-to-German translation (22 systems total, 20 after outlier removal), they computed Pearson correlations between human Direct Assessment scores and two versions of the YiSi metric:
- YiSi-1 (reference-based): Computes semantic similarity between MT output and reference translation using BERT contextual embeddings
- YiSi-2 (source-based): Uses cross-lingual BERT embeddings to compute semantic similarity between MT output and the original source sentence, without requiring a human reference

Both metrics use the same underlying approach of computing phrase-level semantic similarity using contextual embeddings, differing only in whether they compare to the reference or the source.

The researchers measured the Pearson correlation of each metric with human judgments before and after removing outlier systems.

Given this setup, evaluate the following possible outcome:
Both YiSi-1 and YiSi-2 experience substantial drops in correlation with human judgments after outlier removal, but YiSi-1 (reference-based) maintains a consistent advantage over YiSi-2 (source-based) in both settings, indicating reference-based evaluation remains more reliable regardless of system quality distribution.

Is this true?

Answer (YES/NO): NO